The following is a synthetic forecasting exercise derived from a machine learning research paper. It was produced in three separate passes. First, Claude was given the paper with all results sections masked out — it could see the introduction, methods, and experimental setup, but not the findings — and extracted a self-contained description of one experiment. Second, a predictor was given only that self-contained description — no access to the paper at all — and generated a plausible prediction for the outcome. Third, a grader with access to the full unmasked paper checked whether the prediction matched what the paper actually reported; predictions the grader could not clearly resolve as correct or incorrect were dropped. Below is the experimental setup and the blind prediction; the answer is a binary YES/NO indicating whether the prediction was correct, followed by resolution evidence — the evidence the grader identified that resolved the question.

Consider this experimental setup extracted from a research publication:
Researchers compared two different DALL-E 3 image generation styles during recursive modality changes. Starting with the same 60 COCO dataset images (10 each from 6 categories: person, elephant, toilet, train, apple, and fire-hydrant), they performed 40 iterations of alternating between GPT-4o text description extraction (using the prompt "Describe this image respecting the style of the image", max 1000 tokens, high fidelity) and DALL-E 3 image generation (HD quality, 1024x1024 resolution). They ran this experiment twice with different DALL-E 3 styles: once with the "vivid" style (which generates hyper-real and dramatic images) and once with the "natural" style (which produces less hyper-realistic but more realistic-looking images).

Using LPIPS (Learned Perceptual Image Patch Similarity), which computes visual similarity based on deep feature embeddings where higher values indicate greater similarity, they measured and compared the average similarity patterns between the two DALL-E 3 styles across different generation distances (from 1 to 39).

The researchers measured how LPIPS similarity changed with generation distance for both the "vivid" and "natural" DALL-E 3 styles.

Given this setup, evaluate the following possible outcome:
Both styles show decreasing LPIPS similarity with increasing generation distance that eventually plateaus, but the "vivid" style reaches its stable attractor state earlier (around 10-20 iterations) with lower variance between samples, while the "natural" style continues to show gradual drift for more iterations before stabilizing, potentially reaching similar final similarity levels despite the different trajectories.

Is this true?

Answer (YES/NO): NO